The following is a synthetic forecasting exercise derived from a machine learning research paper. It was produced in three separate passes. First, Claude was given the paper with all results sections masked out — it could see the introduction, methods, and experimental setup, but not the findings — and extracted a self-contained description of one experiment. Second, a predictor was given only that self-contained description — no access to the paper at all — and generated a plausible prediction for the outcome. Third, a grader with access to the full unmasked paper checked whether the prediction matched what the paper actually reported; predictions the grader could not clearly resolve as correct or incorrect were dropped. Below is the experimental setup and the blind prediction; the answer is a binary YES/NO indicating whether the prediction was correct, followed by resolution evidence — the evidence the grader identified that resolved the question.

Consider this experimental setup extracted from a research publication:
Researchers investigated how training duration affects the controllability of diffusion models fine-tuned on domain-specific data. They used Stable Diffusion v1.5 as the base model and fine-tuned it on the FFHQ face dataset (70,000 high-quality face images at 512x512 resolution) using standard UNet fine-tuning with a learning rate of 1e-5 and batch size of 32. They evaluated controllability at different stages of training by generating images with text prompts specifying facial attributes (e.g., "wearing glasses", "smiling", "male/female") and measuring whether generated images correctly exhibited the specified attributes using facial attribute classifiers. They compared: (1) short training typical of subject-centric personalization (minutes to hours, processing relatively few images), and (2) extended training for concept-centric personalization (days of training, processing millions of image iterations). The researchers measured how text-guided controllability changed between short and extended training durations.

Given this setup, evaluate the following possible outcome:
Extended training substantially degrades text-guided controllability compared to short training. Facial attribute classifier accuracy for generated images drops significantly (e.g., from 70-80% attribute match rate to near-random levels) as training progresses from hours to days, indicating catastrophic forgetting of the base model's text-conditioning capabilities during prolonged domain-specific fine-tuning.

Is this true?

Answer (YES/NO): YES